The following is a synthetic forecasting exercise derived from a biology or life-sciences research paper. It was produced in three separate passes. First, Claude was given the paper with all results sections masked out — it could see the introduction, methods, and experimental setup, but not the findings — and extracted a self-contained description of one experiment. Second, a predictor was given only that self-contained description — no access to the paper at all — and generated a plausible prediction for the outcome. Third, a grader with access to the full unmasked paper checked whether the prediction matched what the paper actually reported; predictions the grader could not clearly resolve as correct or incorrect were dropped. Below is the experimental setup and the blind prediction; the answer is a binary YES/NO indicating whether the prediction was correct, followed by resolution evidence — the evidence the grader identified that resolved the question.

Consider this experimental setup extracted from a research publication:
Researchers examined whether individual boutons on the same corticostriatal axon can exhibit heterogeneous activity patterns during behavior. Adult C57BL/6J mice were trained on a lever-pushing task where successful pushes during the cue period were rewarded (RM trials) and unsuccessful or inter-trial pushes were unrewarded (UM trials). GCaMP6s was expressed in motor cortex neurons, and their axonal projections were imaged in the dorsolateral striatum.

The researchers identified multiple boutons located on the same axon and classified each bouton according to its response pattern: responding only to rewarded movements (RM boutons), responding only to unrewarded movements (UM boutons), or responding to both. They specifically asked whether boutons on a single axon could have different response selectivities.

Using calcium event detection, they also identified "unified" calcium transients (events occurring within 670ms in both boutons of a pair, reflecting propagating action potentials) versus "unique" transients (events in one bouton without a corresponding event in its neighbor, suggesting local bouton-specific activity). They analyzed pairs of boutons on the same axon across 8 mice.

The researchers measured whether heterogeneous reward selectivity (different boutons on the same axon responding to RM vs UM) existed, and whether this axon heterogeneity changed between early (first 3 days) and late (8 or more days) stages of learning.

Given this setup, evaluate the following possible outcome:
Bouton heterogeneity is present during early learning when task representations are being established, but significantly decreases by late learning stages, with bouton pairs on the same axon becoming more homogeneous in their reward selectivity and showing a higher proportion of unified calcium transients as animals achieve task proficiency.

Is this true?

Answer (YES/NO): YES